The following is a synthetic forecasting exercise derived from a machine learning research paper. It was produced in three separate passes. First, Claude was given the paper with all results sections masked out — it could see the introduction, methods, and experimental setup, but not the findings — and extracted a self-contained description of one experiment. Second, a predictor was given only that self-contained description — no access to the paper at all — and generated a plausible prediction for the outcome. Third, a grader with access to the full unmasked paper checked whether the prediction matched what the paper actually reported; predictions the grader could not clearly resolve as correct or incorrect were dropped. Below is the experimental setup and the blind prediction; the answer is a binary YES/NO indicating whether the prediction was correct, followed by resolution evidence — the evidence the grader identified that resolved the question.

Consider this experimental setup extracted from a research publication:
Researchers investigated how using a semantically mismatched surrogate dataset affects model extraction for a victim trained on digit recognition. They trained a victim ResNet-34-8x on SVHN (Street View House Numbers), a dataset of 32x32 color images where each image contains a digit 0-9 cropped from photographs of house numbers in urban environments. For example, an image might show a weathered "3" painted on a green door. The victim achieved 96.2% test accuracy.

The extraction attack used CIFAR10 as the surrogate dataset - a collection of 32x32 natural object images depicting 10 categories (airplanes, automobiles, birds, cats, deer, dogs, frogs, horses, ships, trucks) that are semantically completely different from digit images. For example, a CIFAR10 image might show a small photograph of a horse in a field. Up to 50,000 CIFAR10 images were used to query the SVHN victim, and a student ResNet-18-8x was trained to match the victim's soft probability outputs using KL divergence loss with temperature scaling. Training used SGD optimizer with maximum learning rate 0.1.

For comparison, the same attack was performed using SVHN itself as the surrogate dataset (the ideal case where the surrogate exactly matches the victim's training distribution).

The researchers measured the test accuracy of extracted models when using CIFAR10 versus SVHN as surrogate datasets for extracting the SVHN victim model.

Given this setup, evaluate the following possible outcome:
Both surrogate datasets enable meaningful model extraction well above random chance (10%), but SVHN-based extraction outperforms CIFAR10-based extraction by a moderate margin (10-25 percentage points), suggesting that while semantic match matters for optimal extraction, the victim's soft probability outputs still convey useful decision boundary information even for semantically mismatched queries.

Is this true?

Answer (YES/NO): NO